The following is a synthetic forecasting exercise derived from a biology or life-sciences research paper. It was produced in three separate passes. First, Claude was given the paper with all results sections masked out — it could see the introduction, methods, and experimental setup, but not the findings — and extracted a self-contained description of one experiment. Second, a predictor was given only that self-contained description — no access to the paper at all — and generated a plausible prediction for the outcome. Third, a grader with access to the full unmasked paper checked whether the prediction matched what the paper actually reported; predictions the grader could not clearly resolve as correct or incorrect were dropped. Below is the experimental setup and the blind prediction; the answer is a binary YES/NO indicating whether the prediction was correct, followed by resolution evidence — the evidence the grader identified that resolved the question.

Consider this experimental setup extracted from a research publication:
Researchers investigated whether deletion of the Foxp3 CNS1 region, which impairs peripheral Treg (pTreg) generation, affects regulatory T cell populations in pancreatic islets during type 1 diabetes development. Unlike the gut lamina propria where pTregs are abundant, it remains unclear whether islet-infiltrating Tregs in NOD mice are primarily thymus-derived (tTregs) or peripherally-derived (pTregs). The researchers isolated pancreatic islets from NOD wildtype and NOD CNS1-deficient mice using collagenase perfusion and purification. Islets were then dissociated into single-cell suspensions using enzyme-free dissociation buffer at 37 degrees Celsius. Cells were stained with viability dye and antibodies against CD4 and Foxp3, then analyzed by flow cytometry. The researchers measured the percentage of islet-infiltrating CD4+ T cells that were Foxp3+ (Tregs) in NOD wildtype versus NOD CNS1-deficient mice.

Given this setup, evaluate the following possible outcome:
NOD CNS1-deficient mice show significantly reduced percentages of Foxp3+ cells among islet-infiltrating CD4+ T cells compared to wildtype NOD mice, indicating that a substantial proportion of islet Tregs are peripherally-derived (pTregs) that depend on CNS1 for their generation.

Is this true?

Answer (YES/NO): NO